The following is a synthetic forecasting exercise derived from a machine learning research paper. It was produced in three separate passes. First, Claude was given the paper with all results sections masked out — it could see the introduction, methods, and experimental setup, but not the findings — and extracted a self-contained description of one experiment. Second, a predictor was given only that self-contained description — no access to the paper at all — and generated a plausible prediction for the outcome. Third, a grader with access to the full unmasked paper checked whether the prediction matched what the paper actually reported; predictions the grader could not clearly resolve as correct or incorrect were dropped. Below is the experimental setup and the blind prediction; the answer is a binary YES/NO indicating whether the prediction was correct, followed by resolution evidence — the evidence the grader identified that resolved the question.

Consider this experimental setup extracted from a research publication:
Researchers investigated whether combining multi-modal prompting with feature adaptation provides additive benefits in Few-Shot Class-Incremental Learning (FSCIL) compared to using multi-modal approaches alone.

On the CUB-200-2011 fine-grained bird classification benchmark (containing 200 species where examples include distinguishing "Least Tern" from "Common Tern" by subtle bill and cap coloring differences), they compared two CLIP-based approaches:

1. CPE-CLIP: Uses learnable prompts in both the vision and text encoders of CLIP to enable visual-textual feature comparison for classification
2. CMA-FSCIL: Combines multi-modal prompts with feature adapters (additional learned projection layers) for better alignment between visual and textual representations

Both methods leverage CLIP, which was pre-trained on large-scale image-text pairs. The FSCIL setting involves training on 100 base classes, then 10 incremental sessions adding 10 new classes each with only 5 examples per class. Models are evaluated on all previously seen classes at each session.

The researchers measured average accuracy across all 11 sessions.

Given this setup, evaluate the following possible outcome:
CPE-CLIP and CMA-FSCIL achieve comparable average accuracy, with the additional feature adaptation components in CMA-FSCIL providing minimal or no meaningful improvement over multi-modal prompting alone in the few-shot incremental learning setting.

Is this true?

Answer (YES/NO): NO